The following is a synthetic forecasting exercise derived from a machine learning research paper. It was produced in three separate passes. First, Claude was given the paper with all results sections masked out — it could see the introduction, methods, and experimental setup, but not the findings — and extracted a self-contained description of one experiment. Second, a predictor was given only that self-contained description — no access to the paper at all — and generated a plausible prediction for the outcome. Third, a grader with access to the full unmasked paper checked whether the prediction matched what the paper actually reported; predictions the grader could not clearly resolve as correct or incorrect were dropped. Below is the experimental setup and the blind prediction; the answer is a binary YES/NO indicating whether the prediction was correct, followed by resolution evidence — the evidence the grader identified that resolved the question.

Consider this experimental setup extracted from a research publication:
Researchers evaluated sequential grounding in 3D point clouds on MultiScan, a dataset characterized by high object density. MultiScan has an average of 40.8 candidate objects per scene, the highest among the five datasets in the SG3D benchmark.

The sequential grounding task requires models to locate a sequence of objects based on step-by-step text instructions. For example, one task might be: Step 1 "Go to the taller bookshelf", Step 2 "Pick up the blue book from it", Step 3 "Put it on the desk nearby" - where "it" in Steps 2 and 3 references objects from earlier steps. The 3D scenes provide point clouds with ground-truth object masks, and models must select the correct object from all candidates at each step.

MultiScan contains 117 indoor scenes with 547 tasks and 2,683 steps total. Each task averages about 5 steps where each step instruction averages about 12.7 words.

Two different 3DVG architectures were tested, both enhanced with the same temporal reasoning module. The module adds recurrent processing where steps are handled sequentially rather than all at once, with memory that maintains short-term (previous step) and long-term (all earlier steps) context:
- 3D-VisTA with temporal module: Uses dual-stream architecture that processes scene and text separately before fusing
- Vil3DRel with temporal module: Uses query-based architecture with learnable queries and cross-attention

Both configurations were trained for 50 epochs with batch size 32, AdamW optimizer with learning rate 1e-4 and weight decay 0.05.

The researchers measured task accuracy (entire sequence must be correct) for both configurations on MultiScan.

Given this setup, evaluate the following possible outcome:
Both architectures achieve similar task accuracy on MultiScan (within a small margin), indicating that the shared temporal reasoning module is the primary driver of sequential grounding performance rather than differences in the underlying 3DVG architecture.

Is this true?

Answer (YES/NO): NO